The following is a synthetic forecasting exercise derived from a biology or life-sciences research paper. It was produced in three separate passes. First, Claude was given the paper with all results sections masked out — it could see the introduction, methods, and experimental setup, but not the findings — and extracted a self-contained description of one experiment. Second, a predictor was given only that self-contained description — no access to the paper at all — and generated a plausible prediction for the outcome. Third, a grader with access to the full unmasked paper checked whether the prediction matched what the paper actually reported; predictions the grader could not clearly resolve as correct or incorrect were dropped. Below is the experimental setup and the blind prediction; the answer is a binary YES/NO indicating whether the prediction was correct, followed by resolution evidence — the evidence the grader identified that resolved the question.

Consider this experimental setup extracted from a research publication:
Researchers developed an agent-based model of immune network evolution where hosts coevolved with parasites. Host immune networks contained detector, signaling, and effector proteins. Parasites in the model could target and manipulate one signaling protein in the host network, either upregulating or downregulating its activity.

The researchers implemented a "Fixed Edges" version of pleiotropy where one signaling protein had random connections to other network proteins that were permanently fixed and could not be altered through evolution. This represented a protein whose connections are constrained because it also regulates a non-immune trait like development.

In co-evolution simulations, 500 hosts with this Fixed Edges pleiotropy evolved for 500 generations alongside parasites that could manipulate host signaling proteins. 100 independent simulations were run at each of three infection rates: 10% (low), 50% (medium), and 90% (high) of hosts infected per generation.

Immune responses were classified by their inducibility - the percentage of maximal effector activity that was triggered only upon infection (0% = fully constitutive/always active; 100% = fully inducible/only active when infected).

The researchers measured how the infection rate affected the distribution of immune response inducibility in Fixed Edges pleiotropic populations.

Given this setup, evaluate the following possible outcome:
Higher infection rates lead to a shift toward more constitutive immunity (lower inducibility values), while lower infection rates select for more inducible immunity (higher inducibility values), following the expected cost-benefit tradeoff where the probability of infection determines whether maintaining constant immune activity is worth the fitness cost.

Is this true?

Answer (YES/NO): NO